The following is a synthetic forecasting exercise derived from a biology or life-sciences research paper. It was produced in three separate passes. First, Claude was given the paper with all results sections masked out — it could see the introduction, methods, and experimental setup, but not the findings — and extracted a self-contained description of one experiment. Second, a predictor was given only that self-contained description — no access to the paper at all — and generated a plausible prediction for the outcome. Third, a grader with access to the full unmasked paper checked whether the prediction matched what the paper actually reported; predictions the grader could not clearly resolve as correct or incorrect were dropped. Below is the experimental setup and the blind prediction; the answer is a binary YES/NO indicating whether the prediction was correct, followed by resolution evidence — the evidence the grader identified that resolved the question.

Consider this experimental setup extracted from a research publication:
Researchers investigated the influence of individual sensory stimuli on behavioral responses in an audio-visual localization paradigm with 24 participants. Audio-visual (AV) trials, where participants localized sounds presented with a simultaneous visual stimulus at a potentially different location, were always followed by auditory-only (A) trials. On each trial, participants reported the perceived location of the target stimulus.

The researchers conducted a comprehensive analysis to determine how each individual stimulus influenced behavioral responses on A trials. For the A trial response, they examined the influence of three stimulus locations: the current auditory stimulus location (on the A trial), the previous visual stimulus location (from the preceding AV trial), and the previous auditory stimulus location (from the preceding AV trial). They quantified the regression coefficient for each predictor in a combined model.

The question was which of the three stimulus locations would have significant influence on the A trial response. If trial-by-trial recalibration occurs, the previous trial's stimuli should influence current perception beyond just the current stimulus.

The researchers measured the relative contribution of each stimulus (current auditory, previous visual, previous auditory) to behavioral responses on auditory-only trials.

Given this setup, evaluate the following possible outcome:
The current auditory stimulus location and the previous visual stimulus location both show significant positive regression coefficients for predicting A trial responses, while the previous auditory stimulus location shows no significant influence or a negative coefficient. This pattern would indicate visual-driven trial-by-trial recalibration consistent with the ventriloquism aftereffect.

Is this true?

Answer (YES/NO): YES